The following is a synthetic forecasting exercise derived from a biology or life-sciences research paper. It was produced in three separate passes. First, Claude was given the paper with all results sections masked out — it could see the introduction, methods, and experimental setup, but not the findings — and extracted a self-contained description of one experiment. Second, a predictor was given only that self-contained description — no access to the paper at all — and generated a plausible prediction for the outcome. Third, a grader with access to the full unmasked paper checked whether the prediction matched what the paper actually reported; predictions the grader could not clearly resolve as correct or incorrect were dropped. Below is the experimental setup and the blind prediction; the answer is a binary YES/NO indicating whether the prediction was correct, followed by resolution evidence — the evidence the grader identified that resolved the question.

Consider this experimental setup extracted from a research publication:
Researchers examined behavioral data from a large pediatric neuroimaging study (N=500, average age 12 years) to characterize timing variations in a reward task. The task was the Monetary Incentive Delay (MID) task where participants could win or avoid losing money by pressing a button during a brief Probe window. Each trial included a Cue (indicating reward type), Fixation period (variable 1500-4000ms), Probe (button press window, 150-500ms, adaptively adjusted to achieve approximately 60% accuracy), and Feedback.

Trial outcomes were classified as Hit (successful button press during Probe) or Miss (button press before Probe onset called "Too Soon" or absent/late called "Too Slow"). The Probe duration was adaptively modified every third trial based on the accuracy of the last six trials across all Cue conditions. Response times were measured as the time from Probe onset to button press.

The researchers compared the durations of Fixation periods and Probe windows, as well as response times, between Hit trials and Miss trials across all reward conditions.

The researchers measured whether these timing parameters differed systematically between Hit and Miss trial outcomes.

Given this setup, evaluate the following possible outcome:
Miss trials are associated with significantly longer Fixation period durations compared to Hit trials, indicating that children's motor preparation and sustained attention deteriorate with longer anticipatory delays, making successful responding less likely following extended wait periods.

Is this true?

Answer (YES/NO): NO